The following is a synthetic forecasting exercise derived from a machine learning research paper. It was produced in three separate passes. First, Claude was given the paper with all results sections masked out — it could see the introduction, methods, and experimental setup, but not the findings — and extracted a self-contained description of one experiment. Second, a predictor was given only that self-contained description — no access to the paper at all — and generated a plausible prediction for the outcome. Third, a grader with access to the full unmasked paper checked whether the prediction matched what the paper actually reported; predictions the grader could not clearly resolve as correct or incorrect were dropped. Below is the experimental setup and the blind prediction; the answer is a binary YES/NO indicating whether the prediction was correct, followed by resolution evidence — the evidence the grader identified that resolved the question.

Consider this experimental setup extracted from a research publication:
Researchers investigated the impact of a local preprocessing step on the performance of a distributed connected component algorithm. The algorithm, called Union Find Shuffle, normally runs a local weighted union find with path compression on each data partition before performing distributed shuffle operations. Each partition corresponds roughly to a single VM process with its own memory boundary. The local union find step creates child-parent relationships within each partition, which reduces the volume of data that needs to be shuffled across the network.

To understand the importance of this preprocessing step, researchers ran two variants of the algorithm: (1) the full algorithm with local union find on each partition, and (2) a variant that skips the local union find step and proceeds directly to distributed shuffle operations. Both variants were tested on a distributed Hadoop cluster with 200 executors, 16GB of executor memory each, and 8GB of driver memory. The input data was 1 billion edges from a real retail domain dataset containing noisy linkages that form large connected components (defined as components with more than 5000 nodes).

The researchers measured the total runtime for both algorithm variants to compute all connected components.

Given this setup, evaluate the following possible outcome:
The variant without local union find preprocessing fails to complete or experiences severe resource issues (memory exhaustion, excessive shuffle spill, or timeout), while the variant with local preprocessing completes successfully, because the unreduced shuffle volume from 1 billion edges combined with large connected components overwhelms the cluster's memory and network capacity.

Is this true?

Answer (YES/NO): NO